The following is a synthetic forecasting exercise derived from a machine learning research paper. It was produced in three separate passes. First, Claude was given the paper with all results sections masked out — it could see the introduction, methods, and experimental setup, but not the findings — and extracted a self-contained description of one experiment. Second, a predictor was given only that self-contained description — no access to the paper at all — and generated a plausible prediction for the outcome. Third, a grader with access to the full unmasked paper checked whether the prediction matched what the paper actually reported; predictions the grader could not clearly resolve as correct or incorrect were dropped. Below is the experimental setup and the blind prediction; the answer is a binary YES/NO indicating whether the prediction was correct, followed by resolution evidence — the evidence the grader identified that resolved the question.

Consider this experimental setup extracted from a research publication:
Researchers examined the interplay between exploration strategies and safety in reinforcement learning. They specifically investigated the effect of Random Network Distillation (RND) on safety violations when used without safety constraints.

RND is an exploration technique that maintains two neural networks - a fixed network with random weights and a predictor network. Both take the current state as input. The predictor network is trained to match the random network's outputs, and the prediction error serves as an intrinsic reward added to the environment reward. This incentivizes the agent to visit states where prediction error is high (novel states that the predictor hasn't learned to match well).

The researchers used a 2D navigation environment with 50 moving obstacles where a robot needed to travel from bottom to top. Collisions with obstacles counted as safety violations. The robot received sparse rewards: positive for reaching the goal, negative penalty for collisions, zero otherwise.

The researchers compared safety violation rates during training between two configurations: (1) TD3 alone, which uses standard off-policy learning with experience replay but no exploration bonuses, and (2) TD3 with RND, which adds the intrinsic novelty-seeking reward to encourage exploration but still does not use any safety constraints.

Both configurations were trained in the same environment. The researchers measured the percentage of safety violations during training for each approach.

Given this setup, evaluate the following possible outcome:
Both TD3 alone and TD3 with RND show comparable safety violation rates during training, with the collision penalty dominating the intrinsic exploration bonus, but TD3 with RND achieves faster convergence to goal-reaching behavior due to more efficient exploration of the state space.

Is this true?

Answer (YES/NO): NO